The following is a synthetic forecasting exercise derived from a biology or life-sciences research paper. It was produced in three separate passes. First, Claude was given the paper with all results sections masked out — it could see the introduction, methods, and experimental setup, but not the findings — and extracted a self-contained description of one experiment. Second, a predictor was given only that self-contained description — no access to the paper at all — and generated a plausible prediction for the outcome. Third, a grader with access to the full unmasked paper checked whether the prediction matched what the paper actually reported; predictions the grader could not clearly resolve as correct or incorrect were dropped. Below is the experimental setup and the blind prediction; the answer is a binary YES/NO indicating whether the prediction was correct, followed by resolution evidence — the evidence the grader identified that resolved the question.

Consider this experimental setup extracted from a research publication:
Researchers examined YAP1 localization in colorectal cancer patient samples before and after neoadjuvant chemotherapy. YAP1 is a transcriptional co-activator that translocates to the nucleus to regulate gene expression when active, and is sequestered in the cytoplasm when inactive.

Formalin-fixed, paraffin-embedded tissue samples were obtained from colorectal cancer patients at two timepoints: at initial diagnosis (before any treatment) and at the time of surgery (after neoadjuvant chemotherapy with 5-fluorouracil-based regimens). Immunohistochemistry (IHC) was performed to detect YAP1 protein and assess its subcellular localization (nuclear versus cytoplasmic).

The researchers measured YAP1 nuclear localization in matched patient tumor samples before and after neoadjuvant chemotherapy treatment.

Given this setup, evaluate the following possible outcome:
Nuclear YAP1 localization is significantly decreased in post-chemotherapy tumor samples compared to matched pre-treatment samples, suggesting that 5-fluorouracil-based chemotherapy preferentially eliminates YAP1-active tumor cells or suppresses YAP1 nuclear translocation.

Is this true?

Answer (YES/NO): NO